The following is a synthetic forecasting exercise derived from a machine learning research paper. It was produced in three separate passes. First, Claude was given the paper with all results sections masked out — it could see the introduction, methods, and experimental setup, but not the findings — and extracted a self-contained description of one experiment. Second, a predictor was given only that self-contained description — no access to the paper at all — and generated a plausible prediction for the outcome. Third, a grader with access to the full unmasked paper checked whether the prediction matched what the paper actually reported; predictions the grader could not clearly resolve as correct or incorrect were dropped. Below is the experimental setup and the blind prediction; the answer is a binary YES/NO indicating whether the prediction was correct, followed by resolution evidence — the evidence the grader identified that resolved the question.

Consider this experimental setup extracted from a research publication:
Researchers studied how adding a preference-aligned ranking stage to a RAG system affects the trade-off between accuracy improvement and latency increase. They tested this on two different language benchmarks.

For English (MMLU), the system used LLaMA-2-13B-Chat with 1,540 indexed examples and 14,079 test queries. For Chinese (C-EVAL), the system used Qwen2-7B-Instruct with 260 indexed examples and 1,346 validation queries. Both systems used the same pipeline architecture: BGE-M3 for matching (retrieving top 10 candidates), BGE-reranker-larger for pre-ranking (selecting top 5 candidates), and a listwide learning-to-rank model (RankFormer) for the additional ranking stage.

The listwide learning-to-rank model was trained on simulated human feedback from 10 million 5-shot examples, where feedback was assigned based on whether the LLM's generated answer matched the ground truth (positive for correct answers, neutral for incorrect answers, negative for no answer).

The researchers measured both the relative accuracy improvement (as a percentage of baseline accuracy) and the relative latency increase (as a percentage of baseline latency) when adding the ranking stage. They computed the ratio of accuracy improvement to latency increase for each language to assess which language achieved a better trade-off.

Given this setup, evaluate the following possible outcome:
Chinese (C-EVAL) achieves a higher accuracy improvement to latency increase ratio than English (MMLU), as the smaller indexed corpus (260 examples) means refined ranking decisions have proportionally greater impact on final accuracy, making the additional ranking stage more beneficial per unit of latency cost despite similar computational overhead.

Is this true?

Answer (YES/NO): YES